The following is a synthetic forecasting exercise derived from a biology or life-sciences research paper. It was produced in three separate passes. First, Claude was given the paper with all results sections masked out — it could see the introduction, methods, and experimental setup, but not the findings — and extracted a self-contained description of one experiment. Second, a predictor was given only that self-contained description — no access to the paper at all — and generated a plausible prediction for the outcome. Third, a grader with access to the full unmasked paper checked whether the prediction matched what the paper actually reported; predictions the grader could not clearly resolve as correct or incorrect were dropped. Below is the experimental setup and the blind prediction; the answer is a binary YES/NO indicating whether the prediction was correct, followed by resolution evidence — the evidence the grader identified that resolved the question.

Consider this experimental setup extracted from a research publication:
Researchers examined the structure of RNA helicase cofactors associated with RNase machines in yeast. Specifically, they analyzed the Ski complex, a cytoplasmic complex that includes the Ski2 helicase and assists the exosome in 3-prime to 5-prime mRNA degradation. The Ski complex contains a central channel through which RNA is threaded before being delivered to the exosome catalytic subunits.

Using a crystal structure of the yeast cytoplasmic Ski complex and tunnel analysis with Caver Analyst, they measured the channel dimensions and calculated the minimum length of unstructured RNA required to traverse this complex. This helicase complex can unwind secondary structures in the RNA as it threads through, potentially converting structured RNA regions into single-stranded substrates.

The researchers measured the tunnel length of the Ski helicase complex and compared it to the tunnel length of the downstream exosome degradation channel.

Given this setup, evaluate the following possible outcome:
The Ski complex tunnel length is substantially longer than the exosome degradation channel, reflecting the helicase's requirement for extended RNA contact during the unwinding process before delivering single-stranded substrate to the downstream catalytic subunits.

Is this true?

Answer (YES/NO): NO